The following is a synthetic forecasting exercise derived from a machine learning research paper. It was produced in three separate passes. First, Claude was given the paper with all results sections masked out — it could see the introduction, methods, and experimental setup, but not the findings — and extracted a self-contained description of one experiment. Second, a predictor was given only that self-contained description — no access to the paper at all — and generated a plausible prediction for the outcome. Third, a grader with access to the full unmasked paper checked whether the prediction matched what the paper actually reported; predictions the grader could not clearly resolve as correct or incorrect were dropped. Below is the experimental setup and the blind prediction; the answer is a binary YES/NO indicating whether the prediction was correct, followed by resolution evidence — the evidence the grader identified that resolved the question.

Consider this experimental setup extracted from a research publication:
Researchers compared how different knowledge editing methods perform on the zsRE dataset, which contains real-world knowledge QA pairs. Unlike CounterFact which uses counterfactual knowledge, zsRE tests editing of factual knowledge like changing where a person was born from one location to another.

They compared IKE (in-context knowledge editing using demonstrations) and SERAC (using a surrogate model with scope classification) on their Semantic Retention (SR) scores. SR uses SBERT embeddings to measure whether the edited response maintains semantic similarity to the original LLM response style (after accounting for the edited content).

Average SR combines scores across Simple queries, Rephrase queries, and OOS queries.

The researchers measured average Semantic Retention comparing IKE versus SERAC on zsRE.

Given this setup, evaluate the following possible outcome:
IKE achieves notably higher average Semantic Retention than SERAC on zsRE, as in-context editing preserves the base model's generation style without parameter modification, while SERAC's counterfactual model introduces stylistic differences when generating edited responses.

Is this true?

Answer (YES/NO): NO